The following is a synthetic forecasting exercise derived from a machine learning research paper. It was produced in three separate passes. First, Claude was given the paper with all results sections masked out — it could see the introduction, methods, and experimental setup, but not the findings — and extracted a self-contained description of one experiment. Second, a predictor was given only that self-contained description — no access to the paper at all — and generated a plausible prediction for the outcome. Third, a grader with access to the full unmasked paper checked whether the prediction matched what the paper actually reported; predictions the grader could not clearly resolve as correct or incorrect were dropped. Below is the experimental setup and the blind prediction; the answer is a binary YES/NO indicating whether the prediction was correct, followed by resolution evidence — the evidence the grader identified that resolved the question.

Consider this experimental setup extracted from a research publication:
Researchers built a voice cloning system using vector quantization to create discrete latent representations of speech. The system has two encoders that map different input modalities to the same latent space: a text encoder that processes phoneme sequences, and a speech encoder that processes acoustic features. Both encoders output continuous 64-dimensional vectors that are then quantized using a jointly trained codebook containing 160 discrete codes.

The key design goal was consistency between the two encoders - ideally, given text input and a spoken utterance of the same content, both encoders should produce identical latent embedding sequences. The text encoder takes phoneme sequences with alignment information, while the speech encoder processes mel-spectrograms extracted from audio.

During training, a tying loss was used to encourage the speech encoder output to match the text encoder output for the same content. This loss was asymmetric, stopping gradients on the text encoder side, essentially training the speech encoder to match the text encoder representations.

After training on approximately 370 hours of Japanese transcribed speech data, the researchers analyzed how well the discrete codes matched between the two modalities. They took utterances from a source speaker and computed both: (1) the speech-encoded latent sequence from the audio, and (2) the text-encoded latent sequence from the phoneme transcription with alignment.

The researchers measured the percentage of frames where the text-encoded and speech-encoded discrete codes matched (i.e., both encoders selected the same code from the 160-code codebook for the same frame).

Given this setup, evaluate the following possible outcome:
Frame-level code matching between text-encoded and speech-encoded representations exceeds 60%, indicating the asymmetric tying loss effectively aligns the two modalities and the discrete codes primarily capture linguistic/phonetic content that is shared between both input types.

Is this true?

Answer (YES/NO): NO